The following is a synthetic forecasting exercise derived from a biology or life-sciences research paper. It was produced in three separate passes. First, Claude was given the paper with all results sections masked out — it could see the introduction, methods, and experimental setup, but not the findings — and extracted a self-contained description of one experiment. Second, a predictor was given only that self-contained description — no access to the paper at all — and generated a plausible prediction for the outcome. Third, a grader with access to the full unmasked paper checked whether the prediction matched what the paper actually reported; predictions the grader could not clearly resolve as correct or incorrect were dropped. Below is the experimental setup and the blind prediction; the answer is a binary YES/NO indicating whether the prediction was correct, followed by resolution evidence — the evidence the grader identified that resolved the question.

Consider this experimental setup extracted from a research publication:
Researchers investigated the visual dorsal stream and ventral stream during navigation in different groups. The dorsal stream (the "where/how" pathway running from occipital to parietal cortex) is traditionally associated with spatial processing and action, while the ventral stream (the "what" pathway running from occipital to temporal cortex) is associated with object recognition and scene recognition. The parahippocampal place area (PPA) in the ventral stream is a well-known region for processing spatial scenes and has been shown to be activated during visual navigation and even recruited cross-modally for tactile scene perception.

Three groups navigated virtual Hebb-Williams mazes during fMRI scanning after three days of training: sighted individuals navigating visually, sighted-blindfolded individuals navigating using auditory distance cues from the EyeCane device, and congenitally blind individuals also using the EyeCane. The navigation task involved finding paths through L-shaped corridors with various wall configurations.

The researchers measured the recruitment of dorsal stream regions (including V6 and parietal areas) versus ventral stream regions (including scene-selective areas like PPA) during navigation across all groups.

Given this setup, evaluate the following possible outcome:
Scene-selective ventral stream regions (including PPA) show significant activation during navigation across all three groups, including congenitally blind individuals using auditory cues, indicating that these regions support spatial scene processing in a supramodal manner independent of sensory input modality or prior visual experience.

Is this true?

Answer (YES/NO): NO